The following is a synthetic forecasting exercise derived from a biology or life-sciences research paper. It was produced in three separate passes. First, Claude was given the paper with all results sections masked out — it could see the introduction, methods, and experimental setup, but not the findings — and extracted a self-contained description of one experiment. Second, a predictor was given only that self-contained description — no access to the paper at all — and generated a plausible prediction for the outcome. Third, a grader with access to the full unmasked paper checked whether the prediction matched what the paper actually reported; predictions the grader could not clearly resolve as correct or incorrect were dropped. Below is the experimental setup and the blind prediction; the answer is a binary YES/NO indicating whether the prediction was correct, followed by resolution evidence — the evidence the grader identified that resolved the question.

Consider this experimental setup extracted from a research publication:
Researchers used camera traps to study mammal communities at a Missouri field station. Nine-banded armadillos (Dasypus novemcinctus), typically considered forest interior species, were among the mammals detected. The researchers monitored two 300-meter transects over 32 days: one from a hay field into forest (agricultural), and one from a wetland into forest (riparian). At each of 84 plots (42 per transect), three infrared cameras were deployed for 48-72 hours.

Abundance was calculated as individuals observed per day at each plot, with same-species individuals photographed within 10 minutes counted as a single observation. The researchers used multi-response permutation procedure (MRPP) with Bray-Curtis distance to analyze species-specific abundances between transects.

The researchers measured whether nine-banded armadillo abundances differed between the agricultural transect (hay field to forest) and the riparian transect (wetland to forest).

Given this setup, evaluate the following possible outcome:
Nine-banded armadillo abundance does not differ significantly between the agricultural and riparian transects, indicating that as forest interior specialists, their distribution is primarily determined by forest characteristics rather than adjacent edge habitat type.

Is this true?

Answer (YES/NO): NO